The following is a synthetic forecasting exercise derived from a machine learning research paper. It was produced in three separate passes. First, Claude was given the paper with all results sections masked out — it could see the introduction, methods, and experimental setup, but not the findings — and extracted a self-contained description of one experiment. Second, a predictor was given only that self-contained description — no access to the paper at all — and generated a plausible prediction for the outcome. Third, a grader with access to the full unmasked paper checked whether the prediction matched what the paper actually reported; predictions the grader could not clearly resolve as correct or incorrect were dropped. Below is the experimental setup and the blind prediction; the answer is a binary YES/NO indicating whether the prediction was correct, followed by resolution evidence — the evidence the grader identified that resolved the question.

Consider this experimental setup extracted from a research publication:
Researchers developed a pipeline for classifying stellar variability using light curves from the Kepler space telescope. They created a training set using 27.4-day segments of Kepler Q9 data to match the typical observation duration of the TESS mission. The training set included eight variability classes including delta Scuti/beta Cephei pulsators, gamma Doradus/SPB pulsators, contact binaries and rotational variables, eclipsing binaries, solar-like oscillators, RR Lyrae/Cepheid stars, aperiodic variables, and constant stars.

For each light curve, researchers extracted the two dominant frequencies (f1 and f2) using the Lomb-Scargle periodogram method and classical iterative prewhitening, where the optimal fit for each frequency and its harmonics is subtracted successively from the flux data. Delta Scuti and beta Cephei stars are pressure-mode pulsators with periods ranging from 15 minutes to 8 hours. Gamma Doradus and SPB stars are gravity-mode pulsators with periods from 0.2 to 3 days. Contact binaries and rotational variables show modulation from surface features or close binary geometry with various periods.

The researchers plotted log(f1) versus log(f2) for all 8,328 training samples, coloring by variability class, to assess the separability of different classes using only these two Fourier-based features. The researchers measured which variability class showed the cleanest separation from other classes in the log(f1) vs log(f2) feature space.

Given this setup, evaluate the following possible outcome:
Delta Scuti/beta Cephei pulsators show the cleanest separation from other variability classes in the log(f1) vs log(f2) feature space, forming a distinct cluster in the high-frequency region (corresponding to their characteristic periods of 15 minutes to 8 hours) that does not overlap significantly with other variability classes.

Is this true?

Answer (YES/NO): YES